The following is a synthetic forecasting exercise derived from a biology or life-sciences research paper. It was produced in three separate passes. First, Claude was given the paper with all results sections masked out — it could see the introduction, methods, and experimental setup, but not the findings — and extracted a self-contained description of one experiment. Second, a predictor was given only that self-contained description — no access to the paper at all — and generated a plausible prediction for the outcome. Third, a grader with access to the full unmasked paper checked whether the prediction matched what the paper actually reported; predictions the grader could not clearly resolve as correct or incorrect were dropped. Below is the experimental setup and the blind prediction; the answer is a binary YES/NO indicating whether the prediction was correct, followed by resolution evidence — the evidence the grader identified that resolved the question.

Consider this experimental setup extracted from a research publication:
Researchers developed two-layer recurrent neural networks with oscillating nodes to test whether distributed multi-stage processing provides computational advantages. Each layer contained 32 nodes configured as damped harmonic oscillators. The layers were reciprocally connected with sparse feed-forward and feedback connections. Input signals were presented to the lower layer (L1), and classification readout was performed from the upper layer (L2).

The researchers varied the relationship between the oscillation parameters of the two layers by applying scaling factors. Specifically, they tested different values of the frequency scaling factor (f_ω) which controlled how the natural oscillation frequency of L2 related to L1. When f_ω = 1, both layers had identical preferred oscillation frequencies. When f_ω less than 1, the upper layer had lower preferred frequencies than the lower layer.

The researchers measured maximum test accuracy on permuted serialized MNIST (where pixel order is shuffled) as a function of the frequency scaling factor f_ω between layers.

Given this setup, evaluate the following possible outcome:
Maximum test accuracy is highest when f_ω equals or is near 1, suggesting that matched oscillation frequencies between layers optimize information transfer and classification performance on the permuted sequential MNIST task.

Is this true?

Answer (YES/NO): NO